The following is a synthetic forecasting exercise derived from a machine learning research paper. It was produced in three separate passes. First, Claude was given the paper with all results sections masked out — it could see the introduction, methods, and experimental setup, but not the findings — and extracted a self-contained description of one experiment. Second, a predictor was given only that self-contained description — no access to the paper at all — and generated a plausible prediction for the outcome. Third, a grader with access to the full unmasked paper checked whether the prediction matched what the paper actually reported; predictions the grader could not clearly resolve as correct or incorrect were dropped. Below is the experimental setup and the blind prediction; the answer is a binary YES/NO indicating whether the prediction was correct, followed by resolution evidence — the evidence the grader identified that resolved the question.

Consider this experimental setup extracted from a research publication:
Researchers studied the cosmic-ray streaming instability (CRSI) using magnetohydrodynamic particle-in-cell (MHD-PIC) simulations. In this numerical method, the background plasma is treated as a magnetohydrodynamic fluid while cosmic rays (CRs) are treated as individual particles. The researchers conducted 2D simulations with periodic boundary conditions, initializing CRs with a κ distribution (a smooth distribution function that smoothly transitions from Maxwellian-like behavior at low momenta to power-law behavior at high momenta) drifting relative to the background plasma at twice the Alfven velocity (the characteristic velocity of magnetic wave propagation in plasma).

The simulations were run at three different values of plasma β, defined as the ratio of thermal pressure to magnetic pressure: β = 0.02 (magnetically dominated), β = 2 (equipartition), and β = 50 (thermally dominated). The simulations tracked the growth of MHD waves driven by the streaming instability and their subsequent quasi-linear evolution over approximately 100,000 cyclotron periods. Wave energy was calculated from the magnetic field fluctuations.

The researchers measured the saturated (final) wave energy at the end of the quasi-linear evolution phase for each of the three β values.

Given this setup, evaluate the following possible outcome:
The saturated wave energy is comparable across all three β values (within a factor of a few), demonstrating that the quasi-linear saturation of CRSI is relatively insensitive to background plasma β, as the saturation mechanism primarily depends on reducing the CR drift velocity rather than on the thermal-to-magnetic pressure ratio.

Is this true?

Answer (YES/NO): NO